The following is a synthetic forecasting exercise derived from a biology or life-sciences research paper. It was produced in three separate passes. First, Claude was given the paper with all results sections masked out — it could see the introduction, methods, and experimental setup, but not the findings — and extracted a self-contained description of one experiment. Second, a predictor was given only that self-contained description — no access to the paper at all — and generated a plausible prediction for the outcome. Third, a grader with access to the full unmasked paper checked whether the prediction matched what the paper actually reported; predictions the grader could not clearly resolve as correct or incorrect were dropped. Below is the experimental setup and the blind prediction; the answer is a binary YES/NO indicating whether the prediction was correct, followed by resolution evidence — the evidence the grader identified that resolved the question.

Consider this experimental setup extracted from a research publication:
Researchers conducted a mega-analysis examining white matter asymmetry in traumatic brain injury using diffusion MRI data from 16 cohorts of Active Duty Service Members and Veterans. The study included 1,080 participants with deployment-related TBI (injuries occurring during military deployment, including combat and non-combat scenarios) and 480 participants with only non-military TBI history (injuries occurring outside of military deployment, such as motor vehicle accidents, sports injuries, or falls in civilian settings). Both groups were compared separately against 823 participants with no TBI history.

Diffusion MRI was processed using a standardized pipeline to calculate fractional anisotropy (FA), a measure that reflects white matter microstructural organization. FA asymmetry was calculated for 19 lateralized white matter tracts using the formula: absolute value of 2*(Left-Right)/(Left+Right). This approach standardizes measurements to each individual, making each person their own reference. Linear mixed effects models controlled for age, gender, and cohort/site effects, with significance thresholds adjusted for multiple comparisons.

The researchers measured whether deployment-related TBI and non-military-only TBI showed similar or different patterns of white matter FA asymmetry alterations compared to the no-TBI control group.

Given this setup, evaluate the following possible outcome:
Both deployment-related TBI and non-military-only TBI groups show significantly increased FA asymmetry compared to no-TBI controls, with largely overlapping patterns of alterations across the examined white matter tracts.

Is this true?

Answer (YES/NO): NO